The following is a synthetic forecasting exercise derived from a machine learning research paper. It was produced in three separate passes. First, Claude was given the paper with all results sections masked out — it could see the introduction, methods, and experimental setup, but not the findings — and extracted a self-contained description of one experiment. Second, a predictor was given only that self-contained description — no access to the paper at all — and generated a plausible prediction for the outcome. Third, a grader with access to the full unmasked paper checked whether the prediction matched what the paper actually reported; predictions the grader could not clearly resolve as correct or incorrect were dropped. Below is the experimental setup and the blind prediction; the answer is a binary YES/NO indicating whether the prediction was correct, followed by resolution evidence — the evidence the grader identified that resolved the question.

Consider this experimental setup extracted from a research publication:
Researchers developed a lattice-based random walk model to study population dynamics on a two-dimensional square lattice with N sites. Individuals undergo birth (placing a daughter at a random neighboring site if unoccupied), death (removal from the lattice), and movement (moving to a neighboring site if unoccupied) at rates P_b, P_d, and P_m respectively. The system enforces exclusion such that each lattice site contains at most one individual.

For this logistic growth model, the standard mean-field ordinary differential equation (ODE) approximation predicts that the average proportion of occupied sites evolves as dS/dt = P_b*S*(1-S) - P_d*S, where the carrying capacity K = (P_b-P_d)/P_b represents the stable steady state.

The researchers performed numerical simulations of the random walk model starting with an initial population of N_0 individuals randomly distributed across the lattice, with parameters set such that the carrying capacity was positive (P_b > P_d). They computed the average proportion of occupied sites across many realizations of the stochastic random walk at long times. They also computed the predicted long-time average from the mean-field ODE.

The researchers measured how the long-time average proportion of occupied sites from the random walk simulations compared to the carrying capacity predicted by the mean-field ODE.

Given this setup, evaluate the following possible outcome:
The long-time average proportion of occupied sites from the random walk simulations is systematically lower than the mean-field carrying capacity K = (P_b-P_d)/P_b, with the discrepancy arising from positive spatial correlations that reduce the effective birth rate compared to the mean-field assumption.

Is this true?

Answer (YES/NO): NO